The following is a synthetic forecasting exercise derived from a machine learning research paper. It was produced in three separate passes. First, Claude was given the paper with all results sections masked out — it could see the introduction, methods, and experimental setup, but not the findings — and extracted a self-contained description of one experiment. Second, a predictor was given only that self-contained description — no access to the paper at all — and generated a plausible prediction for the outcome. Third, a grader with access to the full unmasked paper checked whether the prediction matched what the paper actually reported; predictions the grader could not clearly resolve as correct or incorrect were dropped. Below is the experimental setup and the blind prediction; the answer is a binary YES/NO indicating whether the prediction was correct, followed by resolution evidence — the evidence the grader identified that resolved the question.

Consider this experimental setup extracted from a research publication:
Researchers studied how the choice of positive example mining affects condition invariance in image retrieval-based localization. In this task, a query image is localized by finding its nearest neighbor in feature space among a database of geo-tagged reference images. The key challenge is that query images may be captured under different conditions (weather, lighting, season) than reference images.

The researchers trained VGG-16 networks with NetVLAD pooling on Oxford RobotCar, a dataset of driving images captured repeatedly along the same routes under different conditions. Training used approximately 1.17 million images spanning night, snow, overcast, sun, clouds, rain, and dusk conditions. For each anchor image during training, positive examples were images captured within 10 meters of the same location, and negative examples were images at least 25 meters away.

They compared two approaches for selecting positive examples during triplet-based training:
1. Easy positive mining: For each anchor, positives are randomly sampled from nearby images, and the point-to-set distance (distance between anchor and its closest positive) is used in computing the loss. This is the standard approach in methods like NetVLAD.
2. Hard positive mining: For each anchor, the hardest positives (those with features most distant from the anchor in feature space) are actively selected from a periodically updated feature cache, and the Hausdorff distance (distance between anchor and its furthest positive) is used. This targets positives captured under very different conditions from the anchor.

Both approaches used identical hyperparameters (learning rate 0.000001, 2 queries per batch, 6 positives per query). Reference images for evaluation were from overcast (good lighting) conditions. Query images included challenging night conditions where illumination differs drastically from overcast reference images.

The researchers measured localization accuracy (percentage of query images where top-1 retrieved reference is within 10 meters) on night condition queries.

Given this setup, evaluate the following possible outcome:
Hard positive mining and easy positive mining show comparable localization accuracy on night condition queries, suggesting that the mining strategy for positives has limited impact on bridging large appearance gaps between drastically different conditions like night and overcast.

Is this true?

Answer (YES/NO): NO